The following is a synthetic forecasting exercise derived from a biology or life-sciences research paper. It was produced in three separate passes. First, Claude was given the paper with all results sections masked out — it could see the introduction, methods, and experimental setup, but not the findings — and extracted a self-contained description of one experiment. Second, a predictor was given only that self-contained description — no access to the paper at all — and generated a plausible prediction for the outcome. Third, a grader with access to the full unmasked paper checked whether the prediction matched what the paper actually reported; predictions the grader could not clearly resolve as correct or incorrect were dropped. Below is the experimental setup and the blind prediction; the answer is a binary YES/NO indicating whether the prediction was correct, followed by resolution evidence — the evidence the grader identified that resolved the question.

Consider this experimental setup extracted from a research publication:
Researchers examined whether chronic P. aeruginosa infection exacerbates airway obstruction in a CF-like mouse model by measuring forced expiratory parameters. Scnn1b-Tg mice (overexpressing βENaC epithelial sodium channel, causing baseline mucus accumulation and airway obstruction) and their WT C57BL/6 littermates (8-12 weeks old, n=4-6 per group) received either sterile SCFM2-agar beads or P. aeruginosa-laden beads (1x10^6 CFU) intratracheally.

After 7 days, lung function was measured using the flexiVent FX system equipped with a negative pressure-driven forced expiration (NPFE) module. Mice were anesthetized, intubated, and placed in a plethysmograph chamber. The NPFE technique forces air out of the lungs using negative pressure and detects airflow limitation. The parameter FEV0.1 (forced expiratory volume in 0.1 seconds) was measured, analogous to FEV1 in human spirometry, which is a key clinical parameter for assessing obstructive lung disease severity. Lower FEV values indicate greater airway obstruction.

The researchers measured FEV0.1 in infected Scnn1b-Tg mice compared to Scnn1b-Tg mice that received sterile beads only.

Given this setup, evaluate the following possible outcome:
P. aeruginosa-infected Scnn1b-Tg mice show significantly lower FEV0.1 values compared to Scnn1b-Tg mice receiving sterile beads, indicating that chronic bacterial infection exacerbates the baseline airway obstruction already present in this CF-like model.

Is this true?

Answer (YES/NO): YES